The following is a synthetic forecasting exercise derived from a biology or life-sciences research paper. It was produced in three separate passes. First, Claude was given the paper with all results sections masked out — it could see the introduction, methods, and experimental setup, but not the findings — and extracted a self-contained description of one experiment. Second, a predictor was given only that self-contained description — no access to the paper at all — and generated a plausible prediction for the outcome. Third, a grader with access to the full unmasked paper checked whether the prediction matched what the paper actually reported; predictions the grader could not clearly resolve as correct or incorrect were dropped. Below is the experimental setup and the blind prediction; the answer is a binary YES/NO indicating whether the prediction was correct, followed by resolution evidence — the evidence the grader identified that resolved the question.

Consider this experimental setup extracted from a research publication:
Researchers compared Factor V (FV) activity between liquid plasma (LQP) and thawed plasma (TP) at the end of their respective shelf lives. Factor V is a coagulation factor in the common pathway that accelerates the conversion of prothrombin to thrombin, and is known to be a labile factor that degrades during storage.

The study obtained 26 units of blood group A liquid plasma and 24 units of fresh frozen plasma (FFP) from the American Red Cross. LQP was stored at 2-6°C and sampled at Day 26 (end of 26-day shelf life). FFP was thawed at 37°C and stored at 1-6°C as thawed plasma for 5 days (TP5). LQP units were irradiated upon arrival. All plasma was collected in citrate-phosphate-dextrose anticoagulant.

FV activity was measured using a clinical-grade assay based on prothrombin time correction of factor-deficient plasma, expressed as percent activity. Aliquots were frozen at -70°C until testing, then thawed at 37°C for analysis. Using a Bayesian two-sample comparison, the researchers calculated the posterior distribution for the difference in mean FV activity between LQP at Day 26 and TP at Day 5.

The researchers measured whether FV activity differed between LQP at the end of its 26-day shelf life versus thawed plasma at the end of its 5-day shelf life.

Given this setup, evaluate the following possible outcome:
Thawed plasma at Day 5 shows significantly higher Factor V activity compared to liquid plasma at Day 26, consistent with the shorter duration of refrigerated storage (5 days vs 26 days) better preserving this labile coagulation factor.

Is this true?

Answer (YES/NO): YES